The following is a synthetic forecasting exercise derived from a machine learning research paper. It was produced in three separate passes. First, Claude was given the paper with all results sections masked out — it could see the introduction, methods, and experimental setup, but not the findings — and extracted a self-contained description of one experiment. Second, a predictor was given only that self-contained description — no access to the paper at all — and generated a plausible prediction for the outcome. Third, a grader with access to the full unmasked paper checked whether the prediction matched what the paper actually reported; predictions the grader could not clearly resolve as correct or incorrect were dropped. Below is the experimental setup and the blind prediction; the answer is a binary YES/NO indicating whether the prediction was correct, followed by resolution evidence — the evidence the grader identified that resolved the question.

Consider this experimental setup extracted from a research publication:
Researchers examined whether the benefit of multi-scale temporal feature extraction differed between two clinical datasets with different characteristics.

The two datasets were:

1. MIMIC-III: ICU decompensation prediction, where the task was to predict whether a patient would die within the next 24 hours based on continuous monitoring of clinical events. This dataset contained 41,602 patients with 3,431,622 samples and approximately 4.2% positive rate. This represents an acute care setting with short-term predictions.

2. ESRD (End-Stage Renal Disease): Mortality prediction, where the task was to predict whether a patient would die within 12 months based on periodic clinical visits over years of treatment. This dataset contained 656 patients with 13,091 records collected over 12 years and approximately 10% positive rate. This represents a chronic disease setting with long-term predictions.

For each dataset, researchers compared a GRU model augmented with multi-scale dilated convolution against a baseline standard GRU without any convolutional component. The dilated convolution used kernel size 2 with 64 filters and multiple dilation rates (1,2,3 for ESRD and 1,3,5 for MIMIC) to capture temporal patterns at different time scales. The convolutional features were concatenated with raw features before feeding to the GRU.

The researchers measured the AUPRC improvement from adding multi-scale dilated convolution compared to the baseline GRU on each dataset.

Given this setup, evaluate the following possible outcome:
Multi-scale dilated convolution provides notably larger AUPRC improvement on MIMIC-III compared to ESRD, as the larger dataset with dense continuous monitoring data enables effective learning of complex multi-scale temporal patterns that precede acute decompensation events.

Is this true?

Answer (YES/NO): NO